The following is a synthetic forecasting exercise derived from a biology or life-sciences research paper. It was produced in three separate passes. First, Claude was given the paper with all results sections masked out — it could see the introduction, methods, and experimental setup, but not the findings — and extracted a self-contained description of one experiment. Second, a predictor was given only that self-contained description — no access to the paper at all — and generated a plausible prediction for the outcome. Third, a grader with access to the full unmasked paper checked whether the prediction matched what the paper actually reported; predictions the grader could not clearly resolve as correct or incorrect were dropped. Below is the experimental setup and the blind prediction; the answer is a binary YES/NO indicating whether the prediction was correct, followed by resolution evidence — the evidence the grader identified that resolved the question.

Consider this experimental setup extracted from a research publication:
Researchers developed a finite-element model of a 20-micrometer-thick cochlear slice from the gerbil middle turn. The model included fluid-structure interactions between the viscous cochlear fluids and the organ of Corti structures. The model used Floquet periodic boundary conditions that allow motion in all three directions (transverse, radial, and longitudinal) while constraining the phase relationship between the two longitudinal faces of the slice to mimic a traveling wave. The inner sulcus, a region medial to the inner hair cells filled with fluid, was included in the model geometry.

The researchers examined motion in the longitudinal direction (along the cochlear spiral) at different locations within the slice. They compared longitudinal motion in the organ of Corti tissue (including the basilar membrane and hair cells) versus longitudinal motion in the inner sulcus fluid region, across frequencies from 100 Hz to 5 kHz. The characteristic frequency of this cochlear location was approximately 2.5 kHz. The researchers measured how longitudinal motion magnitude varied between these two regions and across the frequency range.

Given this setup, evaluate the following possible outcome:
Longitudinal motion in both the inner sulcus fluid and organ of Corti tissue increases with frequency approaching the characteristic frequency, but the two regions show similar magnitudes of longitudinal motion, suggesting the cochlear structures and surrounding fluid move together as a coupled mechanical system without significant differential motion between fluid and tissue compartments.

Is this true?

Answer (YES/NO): NO